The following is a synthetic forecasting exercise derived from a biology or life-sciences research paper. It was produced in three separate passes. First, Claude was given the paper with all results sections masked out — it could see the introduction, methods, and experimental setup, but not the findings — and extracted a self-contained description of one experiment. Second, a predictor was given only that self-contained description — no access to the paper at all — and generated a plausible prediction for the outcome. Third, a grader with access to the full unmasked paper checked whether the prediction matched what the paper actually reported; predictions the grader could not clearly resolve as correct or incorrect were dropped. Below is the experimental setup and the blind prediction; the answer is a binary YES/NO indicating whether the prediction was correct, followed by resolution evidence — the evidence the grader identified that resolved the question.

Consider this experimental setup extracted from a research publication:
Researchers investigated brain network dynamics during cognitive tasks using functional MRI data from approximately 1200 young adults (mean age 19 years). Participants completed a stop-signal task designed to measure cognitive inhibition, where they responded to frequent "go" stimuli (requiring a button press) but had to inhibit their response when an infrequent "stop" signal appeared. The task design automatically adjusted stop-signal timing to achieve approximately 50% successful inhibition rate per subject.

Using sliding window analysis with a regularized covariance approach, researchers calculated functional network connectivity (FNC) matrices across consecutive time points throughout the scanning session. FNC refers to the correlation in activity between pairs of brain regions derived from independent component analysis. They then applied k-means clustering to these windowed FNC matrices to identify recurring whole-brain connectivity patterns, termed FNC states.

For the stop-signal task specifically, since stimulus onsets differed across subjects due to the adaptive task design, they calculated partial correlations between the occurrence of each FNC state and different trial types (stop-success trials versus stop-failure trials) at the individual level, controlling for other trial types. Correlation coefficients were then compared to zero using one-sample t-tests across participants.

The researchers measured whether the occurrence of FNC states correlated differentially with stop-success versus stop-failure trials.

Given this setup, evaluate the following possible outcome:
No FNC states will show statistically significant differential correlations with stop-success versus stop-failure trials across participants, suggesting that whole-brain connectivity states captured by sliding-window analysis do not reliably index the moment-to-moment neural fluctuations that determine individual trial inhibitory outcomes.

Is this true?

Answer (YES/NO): NO